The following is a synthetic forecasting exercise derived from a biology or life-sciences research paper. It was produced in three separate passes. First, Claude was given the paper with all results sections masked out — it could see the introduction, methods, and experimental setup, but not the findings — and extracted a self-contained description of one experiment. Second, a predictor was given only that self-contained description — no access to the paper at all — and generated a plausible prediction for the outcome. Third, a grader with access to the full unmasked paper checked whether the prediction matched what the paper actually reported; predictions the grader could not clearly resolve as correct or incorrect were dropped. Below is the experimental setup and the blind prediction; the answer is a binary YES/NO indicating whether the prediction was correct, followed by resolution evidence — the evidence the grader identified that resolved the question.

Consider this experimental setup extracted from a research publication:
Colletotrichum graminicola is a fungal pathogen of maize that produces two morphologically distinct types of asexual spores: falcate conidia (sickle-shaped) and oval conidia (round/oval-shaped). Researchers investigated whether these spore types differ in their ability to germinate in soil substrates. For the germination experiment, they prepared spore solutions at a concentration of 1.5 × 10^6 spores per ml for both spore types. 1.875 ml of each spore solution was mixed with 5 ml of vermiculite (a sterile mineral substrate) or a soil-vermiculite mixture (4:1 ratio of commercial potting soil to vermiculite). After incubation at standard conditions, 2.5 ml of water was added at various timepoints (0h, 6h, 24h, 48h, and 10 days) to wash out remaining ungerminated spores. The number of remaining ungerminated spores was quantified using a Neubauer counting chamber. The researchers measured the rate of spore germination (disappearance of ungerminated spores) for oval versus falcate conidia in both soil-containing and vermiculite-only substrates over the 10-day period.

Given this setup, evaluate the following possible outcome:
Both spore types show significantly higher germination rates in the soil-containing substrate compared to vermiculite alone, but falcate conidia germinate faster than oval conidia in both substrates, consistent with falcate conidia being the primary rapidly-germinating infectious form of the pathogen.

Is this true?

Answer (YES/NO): NO